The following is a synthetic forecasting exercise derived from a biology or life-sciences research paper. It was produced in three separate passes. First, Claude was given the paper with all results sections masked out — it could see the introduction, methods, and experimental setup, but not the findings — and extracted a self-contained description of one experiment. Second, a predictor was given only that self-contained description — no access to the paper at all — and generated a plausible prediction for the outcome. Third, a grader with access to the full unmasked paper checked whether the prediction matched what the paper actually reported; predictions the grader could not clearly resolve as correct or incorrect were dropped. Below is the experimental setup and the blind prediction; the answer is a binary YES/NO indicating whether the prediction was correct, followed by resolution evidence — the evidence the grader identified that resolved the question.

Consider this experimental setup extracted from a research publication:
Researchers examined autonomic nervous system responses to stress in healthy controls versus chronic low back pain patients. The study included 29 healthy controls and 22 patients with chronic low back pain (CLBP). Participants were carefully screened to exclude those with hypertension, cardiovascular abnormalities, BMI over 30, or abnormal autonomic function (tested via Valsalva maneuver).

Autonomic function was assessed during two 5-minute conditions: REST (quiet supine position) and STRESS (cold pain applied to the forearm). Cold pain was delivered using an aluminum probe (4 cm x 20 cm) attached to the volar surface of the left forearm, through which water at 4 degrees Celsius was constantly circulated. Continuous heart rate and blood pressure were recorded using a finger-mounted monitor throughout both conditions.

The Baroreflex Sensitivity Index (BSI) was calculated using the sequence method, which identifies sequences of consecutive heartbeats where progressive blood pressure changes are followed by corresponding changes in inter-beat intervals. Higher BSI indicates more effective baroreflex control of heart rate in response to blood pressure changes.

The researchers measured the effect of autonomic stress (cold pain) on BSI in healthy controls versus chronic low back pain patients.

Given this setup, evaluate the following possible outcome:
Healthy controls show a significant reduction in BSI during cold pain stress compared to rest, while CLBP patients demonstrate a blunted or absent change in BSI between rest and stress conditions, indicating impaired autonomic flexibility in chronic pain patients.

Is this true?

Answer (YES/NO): NO